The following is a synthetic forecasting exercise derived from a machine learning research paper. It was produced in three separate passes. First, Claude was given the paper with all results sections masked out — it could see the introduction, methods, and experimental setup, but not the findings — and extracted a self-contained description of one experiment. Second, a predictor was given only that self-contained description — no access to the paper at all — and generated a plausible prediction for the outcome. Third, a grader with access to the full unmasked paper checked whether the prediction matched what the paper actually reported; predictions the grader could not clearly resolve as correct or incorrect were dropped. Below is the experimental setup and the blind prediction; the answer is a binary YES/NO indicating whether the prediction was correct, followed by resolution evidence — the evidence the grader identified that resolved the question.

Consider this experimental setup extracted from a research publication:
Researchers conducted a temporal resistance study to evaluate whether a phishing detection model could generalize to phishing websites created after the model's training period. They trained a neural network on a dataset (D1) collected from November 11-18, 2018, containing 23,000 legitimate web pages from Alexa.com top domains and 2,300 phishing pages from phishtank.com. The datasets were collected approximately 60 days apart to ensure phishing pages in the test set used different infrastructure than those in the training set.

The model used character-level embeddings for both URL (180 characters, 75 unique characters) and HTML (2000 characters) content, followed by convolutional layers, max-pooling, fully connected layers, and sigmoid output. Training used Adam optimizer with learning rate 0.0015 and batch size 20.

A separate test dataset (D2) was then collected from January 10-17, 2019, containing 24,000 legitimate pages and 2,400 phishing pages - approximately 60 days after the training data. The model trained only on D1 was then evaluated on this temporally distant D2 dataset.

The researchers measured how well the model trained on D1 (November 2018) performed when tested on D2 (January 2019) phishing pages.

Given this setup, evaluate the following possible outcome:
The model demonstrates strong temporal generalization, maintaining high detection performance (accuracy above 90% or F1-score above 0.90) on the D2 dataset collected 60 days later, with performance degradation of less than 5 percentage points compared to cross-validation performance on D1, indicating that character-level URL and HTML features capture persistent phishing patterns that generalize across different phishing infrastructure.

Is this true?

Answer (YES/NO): YES